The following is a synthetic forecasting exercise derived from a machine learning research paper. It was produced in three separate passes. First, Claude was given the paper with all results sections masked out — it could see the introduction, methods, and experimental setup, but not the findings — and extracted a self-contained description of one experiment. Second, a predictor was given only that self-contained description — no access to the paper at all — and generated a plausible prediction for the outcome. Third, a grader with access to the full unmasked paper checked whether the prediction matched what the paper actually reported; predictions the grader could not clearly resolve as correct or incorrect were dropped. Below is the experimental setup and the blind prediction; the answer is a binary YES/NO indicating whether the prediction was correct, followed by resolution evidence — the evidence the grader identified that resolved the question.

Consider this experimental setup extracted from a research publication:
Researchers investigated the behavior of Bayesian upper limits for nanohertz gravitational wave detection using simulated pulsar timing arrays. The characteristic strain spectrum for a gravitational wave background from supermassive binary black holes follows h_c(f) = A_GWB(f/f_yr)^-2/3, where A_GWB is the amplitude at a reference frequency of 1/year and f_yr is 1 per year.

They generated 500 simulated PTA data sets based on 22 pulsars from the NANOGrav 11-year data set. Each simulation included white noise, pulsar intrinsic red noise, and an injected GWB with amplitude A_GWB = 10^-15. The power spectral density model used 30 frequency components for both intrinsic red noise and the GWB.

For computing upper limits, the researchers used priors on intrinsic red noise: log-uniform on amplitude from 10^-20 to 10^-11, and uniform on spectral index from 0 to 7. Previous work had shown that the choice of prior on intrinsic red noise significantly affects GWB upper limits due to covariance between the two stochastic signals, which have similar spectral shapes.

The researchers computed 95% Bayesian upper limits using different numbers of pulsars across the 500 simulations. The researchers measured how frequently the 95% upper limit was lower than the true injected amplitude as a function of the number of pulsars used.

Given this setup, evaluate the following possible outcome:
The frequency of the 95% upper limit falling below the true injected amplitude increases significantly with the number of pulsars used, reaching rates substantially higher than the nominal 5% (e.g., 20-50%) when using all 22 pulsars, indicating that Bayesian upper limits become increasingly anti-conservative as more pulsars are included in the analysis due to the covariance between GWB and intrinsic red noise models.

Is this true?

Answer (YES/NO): NO